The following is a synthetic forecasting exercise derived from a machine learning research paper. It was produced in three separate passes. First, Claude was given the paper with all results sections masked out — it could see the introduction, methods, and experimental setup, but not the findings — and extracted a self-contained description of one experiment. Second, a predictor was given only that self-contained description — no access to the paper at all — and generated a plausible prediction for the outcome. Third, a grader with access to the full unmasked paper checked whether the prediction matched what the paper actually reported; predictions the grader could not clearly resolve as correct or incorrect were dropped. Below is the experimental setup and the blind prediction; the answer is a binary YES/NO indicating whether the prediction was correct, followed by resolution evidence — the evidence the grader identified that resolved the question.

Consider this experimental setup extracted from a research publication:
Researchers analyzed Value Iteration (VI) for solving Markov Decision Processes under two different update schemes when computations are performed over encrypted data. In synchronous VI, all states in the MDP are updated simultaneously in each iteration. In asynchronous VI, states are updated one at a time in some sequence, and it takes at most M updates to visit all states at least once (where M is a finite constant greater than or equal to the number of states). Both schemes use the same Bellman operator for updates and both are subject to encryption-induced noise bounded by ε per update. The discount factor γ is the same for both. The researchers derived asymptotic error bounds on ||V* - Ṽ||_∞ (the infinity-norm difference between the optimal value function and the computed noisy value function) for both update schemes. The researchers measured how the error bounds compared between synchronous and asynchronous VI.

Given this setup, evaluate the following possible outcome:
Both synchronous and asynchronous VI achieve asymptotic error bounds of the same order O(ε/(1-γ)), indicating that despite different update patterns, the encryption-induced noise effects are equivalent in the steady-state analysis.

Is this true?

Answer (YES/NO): NO